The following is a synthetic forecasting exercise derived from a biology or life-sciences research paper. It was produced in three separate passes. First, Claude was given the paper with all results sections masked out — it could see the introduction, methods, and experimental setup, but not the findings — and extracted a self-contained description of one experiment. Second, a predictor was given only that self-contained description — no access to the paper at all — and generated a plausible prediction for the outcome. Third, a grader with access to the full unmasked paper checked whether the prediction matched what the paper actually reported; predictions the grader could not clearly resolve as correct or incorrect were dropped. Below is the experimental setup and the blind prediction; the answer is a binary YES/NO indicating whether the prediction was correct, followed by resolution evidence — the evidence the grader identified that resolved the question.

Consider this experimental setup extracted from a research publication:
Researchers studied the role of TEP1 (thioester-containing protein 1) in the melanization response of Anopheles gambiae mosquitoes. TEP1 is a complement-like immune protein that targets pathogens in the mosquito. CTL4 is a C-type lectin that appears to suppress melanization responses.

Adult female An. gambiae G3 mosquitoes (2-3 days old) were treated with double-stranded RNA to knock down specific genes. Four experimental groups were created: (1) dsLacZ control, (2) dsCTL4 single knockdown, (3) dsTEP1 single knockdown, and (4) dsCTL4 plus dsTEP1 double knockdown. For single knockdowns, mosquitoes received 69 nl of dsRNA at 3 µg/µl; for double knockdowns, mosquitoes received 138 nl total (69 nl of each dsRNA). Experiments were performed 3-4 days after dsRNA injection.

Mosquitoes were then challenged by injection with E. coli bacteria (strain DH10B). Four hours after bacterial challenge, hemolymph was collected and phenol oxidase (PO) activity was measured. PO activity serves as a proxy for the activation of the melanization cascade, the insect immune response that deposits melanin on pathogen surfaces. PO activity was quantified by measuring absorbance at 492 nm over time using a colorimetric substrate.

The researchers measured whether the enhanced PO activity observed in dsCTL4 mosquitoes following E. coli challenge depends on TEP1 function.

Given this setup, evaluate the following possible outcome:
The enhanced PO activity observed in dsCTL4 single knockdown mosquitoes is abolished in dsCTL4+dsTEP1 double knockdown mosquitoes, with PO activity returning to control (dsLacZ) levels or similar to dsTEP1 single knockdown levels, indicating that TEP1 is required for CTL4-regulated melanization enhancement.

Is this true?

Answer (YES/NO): YES